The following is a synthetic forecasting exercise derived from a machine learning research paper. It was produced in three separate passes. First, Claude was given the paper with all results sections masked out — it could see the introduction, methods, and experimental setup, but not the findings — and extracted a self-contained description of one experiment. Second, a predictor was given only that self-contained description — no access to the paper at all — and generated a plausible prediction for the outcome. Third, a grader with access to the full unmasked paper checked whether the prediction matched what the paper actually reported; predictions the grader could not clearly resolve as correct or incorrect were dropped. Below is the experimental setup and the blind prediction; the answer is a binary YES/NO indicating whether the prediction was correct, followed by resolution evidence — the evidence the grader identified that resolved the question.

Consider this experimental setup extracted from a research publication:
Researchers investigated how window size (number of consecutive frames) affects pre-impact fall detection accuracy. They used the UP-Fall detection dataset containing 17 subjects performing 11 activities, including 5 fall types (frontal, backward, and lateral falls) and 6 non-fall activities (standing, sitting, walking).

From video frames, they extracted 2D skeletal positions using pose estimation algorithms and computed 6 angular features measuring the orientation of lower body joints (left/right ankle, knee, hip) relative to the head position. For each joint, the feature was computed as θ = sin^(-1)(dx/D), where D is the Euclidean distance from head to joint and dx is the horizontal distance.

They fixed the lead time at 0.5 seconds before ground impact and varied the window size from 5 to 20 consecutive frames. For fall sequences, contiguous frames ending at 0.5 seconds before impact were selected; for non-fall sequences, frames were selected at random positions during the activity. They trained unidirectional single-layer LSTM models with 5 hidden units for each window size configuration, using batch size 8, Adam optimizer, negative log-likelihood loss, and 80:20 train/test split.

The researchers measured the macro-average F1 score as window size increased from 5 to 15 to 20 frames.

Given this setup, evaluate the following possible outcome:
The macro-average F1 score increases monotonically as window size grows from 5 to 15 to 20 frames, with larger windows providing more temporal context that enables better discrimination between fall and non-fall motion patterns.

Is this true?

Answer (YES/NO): NO